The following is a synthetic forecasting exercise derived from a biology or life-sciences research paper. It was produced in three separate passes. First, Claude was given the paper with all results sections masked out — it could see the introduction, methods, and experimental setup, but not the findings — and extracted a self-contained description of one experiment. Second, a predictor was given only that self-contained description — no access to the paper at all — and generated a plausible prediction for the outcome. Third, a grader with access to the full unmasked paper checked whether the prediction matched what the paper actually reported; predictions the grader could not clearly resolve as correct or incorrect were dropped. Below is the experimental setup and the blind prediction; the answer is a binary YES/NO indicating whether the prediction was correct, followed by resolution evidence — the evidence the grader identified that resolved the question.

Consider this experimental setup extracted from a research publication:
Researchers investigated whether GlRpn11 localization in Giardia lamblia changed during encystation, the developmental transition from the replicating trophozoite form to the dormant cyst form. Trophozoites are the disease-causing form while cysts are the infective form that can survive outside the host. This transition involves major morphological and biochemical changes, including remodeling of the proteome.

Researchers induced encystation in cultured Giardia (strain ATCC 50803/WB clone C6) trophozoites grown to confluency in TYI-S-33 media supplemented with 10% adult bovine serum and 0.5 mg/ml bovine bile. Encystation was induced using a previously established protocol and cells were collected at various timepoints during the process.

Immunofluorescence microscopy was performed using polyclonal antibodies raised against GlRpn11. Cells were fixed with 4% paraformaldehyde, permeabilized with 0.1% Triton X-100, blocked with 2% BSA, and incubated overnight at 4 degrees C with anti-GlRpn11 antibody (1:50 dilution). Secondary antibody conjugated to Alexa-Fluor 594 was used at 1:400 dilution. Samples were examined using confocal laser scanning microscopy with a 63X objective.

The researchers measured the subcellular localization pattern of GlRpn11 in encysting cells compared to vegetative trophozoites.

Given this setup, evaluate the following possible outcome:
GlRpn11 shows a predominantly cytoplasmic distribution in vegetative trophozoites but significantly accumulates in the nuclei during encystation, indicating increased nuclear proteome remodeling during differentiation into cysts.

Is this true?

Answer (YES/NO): NO